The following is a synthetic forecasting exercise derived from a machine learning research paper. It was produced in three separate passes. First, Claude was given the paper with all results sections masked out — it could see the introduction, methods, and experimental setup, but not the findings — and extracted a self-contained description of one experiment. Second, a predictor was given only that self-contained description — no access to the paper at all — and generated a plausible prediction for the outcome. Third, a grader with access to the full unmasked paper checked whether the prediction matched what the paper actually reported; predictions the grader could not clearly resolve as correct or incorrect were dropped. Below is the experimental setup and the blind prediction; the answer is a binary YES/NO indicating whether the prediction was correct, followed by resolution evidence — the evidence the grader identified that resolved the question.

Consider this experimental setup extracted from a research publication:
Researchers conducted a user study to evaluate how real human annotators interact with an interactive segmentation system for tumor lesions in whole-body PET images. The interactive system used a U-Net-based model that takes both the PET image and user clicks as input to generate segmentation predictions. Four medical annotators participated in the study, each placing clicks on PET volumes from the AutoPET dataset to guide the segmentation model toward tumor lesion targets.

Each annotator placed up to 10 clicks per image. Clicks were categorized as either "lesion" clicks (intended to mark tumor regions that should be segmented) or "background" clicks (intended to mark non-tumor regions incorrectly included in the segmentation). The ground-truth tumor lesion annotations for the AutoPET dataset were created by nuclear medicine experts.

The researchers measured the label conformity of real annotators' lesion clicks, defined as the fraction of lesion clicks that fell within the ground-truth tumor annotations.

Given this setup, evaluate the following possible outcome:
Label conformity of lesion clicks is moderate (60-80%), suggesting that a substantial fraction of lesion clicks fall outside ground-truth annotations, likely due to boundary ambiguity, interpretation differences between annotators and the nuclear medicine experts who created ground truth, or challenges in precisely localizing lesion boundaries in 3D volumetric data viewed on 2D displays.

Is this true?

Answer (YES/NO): YES